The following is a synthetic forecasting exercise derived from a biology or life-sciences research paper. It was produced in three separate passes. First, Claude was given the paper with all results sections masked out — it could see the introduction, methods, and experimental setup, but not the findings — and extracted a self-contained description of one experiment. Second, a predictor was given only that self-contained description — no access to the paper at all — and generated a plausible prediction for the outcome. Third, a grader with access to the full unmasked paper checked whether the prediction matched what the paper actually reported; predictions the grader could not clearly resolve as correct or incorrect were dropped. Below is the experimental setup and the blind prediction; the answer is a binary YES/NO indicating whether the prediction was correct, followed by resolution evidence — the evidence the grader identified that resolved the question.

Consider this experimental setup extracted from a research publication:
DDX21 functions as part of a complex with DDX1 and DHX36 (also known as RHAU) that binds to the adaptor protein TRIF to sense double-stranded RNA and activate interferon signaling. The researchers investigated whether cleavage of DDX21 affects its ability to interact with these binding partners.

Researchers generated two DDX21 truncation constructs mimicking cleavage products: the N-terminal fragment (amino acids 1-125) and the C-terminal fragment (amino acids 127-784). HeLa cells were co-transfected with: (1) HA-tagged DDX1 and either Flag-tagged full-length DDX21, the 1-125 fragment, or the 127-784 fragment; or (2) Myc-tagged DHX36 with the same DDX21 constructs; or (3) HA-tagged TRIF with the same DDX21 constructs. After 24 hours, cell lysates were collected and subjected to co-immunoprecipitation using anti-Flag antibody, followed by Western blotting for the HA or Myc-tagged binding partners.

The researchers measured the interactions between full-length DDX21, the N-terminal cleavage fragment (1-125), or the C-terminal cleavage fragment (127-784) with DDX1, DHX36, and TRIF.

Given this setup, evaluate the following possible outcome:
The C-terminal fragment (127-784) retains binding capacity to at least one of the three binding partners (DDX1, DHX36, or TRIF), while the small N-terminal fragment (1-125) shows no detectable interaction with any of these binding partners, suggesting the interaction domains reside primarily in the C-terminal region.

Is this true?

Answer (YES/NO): NO